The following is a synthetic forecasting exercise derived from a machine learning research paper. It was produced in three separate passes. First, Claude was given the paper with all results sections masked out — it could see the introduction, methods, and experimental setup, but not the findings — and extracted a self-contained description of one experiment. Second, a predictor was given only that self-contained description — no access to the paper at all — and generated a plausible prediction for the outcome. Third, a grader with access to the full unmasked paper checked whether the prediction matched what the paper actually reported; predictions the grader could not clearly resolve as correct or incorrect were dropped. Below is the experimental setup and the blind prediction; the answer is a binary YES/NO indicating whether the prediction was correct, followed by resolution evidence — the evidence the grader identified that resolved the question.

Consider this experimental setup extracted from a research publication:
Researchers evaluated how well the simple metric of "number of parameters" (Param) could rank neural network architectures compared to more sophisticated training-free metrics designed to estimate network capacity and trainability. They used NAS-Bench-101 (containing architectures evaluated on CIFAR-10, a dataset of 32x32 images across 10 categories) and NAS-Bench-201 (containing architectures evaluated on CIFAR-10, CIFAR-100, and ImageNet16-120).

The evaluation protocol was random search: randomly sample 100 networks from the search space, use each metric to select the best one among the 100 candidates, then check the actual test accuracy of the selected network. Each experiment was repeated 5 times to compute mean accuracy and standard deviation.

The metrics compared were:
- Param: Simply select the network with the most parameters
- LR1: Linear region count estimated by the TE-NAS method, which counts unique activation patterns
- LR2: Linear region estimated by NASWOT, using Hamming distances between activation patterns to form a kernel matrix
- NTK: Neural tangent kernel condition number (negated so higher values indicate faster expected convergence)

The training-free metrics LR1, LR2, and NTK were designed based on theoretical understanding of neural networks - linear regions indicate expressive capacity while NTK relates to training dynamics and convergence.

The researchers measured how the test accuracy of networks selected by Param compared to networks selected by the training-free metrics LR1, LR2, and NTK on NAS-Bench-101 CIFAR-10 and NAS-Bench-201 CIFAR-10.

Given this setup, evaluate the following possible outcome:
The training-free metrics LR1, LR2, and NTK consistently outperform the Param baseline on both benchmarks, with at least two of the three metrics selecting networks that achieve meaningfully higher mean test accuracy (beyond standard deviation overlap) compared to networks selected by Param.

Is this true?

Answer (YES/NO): NO